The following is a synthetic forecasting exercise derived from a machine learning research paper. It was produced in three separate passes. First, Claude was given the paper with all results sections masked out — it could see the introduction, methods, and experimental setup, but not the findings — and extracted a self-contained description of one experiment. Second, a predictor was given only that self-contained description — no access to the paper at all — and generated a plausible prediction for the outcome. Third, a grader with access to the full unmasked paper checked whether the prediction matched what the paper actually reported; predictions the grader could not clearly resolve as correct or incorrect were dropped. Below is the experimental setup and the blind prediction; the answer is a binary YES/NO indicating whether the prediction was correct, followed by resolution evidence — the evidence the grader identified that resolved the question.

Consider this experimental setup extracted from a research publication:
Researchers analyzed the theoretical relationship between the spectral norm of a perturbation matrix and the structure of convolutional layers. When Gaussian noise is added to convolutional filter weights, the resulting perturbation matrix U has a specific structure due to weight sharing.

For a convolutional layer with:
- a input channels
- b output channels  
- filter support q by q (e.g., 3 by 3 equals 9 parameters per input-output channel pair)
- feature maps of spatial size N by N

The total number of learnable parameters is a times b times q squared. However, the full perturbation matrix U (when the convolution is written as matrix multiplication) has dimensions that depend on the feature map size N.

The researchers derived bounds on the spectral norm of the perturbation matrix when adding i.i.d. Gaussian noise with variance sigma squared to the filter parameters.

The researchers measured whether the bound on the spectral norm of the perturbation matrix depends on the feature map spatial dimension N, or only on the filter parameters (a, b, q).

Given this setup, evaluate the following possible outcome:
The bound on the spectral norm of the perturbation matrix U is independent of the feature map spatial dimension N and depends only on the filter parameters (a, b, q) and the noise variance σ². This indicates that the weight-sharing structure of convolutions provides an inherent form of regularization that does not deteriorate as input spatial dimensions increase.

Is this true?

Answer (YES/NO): YES